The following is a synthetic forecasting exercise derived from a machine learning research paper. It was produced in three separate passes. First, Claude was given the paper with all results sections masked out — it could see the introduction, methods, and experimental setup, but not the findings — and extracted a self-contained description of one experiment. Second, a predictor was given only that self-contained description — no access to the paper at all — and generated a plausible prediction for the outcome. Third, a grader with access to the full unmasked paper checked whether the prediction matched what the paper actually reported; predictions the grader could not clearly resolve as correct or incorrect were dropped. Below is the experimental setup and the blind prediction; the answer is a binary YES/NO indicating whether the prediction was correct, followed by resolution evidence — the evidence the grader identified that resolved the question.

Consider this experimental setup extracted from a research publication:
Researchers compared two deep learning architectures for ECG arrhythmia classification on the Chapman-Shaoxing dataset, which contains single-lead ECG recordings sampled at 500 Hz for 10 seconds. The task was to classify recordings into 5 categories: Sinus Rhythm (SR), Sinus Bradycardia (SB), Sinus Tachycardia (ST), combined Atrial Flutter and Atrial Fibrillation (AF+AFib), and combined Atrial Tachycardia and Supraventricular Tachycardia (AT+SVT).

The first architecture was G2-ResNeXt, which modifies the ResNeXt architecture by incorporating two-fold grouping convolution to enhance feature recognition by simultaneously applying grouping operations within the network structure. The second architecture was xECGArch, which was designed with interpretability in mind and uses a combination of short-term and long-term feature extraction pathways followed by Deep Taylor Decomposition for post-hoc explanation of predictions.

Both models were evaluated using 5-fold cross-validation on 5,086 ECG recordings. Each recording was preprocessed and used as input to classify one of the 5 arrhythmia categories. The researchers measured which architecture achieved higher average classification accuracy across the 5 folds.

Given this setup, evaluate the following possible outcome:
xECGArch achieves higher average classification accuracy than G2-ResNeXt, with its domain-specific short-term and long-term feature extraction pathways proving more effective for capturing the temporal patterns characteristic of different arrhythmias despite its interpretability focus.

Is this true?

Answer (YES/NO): YES